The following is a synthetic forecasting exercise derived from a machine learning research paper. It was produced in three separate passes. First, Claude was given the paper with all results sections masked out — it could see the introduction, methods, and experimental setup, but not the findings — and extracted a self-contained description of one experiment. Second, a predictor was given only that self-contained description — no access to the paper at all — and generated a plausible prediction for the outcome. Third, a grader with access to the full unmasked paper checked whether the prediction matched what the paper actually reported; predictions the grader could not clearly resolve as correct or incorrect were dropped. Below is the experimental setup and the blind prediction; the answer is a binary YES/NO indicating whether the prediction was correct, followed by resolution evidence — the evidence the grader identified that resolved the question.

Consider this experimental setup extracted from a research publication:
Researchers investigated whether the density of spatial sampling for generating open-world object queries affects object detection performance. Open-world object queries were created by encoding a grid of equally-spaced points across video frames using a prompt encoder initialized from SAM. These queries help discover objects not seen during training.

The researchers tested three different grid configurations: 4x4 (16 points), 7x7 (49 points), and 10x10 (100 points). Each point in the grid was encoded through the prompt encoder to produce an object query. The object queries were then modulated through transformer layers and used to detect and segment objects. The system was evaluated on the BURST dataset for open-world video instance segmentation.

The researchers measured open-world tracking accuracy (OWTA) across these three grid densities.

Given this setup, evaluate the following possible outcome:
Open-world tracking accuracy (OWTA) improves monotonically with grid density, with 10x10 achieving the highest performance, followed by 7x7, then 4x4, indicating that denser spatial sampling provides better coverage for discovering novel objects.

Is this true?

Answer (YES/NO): NO